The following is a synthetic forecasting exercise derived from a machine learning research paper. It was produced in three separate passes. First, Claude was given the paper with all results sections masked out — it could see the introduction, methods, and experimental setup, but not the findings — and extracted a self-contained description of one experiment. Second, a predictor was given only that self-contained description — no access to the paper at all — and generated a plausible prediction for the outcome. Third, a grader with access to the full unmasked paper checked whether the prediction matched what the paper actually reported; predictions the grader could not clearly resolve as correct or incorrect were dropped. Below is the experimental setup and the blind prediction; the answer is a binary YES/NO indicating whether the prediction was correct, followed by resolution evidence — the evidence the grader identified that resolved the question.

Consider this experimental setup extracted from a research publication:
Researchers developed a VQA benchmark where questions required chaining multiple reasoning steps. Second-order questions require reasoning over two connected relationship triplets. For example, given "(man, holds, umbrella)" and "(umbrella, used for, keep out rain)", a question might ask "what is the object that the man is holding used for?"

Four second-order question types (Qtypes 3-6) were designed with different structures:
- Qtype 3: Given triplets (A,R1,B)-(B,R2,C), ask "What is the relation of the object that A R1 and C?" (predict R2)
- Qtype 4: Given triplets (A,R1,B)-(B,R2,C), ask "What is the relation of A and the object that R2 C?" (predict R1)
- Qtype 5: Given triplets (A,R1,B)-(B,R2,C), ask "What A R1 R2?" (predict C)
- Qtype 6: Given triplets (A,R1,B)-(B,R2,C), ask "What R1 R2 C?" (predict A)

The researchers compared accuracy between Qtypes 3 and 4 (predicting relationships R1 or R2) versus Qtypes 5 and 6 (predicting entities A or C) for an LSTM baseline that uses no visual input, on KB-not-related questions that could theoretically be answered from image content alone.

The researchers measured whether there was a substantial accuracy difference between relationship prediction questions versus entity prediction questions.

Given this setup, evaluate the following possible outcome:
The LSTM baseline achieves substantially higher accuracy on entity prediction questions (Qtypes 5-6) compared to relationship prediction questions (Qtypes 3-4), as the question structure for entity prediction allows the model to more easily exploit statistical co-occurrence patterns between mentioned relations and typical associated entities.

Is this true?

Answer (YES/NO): NO